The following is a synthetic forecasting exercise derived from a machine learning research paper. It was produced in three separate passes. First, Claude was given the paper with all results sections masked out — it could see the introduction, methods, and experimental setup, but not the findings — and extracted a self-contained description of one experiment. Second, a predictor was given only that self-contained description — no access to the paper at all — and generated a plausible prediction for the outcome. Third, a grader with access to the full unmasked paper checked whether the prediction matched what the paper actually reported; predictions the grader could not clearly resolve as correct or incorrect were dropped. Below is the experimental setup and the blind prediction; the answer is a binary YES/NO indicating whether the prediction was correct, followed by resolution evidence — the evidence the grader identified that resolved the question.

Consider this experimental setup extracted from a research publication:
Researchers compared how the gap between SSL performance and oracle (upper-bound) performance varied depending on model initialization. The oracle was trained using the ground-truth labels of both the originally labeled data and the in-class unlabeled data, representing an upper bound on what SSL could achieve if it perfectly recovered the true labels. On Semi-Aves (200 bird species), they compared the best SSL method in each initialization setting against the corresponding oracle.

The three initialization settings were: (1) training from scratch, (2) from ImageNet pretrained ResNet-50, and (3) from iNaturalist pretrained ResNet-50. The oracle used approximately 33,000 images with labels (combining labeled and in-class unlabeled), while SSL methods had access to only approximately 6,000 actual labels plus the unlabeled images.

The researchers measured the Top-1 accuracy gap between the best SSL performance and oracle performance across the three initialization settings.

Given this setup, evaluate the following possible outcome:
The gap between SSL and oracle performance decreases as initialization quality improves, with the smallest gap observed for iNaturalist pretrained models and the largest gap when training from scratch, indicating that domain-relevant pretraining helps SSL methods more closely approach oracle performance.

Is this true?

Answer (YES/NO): YES